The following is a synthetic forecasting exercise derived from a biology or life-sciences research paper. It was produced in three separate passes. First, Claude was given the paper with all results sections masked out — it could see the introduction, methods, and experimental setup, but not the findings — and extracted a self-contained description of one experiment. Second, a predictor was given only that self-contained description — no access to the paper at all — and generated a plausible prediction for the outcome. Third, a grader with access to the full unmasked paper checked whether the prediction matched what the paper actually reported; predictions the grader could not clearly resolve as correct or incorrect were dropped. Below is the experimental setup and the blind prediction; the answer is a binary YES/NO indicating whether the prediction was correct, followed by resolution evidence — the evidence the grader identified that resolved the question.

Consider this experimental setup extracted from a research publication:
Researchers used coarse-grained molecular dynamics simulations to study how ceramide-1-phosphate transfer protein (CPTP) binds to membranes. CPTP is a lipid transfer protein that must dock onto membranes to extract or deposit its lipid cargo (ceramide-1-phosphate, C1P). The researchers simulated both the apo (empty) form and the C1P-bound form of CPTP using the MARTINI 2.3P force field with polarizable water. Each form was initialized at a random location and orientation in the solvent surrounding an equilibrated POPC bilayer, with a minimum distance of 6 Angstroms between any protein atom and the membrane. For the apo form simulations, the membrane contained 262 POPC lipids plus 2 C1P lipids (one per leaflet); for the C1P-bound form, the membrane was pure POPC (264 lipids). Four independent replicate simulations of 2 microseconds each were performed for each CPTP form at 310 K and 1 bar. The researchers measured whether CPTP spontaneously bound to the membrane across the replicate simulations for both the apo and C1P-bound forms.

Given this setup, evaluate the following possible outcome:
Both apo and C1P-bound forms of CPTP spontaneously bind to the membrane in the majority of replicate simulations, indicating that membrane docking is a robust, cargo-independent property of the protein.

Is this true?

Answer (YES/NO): YES